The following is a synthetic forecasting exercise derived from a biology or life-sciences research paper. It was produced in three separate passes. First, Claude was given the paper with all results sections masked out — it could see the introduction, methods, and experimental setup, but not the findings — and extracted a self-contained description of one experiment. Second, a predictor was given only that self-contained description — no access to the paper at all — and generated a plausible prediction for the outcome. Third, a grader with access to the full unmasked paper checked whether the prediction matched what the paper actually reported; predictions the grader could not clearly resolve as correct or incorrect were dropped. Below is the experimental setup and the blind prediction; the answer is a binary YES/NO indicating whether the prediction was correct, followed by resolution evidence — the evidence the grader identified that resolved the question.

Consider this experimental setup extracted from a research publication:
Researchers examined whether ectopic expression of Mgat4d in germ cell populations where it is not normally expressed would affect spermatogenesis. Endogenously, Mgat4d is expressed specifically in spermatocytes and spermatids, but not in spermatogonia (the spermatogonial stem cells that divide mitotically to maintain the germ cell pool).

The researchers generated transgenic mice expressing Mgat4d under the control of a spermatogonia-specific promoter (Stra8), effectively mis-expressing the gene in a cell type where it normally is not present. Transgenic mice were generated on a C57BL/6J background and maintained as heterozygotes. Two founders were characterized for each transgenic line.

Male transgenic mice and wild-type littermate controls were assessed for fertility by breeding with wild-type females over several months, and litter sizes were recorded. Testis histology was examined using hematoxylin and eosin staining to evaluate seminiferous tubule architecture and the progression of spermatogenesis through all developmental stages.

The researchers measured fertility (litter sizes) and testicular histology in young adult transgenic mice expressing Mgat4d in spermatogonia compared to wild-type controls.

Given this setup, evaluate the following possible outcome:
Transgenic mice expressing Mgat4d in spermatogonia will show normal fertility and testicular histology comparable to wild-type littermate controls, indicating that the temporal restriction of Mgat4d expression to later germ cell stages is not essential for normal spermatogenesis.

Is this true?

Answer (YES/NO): YES